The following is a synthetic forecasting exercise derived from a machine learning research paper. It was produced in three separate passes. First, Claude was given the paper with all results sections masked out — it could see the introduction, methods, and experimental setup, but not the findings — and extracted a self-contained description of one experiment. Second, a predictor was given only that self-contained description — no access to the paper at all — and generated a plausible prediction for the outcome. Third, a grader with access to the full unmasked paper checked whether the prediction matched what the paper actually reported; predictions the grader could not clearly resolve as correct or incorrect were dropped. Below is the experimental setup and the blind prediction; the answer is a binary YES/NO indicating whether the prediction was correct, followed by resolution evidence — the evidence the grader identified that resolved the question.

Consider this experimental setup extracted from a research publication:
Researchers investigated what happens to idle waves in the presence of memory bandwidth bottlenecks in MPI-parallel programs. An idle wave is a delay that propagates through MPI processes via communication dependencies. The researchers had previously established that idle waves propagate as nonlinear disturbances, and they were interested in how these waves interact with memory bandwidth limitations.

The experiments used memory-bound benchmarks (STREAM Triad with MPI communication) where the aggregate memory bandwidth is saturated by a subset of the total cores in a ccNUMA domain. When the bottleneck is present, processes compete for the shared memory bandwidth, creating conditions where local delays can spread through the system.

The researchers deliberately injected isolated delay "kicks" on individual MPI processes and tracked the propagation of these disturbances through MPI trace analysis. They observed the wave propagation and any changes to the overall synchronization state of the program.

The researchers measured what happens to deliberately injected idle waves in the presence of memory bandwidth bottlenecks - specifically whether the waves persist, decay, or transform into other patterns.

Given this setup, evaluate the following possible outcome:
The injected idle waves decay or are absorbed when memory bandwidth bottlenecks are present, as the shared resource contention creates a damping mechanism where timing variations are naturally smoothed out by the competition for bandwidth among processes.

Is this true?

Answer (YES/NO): NO